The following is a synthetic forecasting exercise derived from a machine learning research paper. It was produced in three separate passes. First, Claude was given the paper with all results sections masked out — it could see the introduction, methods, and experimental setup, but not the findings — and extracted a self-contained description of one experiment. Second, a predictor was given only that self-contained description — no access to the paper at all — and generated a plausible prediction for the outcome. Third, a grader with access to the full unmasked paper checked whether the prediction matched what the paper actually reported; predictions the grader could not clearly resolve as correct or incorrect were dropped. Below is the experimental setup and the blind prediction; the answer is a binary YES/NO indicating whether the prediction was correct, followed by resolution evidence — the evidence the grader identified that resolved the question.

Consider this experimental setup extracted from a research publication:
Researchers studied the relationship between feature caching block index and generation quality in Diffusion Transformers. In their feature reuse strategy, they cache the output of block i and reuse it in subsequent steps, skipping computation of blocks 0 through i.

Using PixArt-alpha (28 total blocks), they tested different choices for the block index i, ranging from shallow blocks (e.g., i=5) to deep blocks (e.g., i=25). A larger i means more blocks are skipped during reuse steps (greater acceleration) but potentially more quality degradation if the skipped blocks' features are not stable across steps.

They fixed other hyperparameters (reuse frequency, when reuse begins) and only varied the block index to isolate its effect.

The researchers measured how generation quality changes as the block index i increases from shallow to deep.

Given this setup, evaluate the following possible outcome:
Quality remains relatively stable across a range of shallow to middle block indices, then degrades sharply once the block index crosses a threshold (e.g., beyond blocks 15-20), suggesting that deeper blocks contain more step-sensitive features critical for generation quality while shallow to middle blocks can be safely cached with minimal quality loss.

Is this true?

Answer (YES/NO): YES